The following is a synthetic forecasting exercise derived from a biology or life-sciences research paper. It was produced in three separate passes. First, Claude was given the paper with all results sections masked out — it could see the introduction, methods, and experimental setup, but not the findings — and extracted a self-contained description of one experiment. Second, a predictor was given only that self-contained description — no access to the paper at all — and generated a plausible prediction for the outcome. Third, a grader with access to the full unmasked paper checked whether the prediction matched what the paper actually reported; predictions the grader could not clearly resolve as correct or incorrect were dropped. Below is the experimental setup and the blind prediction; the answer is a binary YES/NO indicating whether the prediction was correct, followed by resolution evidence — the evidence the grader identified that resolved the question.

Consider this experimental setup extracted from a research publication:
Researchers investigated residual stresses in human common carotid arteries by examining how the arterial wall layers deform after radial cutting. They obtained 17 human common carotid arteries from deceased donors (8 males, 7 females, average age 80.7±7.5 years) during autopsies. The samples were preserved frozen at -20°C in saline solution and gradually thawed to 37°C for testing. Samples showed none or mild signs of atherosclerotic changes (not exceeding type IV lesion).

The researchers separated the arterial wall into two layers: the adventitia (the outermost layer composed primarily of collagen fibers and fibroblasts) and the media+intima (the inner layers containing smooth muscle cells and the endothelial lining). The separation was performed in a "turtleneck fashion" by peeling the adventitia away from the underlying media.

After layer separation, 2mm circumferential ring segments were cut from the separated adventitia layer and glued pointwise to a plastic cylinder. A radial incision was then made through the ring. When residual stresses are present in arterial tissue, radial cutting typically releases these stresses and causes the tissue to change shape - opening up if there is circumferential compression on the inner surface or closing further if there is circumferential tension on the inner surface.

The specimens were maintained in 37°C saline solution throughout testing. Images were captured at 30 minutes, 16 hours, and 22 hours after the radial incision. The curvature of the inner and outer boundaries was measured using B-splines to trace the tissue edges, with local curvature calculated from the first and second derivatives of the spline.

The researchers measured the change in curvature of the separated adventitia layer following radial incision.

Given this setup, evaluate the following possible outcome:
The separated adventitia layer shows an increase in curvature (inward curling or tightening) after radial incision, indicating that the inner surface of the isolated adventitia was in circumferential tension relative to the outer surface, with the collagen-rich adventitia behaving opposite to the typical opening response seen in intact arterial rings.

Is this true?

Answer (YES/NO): YES